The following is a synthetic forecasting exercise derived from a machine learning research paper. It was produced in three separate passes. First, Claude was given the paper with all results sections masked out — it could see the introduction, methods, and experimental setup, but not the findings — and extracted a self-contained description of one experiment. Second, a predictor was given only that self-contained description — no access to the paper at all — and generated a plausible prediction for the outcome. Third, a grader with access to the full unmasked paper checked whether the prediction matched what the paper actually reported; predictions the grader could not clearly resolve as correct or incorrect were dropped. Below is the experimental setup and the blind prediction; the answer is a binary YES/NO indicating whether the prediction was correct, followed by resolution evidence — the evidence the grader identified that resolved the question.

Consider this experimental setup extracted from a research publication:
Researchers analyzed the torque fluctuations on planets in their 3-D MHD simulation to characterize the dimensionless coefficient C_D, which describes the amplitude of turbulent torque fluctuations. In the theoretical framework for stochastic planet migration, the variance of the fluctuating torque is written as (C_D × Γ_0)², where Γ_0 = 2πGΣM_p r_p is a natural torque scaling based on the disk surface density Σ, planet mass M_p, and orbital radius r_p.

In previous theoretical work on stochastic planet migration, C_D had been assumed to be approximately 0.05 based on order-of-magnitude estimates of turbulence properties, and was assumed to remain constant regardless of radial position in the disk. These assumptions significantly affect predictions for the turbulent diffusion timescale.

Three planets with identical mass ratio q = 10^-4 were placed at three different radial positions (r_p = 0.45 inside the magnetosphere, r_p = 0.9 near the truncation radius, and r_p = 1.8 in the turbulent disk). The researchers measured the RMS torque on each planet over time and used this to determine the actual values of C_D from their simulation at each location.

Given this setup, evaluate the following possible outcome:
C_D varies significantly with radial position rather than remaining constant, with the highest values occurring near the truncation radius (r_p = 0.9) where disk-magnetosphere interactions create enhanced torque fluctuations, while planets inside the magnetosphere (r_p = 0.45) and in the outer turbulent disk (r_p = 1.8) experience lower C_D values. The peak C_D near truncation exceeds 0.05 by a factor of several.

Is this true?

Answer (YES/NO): NO